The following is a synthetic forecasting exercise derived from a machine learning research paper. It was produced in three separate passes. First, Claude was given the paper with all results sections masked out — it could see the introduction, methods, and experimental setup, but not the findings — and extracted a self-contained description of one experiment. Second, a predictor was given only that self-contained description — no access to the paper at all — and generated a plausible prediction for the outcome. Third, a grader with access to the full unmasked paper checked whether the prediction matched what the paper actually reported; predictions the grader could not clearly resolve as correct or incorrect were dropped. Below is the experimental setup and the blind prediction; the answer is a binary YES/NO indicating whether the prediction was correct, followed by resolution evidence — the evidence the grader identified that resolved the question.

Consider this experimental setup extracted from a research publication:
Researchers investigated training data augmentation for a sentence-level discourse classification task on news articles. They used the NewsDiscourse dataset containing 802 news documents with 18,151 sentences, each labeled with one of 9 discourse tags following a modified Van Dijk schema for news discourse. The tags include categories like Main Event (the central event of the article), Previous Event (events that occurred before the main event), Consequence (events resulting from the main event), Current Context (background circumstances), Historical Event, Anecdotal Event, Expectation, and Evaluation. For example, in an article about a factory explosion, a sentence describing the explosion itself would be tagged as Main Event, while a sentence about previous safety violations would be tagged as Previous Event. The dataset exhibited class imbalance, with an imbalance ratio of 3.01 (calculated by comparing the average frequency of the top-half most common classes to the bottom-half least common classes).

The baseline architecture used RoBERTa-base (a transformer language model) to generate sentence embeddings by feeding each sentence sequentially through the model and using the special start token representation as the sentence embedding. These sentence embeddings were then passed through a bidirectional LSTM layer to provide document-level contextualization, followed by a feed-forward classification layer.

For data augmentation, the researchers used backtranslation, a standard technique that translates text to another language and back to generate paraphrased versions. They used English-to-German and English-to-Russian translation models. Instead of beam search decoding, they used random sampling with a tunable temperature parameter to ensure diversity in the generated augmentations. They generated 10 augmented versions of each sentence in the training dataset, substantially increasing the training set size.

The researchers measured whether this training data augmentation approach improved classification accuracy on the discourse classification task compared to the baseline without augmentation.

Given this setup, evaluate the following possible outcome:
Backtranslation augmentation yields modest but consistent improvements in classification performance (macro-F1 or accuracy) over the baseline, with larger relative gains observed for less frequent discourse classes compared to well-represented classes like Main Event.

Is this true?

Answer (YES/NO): NO